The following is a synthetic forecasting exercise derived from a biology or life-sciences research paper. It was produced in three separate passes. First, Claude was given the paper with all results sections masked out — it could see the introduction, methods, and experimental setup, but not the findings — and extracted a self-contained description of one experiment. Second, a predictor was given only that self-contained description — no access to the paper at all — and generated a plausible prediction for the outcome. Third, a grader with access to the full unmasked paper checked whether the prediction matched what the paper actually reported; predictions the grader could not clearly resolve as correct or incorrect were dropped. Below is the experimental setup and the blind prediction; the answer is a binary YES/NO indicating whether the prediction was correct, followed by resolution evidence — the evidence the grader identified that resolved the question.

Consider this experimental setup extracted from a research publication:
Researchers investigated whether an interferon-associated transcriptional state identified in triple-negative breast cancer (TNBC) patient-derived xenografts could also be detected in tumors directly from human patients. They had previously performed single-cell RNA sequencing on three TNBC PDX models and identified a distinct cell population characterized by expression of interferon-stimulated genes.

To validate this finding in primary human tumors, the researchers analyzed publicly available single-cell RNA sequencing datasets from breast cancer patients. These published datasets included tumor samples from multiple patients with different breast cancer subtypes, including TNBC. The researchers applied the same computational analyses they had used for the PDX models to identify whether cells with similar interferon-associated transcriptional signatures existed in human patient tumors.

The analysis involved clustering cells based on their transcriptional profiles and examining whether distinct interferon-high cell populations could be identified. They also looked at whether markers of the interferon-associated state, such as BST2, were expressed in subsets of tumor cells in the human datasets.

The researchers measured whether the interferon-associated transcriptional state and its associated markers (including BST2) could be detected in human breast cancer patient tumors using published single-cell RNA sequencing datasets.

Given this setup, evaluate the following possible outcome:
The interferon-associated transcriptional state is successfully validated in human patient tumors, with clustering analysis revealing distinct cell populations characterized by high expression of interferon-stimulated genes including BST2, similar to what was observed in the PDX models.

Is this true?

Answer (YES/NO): YES